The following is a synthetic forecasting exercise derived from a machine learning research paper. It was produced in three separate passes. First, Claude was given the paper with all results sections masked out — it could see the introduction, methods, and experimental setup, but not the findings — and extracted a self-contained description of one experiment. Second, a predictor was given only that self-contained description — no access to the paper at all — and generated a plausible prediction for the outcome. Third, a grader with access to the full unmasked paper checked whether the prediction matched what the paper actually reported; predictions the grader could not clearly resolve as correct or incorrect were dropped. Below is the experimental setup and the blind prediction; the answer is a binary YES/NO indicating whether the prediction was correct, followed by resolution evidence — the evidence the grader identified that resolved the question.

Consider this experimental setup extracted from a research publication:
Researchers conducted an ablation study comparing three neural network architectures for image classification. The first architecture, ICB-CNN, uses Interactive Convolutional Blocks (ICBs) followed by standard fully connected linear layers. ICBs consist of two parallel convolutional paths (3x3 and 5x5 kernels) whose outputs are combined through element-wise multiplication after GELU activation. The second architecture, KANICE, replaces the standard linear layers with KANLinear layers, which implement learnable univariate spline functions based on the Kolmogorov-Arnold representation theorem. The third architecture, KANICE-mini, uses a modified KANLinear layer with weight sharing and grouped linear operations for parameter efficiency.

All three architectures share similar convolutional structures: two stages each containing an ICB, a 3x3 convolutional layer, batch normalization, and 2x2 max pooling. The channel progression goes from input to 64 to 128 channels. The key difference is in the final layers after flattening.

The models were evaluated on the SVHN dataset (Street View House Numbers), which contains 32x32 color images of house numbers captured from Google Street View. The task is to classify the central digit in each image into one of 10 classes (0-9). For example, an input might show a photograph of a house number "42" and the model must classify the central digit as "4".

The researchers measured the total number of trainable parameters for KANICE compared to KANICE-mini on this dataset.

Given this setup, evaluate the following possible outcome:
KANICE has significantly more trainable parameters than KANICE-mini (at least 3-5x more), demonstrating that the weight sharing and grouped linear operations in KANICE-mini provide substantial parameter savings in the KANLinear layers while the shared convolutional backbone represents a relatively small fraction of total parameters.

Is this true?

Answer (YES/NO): YES